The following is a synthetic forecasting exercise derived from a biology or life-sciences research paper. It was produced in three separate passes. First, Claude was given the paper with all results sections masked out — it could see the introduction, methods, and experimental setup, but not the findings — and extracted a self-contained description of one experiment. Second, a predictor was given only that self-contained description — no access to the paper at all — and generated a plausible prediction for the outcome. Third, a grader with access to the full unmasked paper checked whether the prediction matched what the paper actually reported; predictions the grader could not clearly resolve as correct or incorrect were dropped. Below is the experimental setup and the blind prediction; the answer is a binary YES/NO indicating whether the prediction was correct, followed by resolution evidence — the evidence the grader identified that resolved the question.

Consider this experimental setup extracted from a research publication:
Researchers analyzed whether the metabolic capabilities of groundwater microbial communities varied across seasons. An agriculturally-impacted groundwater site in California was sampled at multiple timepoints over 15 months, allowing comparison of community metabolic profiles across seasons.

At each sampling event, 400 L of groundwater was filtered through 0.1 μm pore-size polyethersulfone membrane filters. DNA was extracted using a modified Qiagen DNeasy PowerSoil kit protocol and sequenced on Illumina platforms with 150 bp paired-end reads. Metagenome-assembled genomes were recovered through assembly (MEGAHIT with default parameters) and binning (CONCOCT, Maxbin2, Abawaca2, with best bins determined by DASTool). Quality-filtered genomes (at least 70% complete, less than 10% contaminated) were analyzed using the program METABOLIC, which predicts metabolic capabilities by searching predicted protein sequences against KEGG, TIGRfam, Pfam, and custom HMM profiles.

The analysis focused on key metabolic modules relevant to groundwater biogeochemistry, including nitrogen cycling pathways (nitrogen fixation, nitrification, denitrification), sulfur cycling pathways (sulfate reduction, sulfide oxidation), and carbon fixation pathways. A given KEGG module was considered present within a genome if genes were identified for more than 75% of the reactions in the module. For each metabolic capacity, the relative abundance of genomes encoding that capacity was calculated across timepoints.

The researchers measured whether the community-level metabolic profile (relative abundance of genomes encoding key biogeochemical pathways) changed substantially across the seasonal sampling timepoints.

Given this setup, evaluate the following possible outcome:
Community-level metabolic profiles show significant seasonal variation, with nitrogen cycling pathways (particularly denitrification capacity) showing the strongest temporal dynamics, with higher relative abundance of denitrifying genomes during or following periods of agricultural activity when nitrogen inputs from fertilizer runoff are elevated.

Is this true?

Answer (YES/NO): NO